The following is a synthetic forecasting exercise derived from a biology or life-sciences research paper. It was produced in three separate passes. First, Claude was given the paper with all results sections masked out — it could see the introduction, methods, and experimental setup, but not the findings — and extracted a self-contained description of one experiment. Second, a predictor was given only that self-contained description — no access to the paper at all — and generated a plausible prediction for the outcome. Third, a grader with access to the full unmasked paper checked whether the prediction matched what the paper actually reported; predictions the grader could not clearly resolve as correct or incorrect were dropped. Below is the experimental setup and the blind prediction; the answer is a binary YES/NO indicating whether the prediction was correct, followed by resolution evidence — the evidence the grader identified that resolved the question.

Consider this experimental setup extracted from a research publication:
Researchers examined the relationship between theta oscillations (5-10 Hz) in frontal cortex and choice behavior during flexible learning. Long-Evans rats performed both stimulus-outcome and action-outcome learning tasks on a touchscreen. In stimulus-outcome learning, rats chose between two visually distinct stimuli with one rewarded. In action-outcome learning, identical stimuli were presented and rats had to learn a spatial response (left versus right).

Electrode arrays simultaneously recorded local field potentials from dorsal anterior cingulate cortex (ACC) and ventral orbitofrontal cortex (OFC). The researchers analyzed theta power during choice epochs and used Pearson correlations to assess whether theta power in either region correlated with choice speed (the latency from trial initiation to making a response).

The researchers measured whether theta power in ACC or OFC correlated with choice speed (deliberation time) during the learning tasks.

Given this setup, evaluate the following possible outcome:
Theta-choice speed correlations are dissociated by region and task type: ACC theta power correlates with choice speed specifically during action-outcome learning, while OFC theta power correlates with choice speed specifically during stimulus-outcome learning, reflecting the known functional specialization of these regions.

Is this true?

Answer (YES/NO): NO